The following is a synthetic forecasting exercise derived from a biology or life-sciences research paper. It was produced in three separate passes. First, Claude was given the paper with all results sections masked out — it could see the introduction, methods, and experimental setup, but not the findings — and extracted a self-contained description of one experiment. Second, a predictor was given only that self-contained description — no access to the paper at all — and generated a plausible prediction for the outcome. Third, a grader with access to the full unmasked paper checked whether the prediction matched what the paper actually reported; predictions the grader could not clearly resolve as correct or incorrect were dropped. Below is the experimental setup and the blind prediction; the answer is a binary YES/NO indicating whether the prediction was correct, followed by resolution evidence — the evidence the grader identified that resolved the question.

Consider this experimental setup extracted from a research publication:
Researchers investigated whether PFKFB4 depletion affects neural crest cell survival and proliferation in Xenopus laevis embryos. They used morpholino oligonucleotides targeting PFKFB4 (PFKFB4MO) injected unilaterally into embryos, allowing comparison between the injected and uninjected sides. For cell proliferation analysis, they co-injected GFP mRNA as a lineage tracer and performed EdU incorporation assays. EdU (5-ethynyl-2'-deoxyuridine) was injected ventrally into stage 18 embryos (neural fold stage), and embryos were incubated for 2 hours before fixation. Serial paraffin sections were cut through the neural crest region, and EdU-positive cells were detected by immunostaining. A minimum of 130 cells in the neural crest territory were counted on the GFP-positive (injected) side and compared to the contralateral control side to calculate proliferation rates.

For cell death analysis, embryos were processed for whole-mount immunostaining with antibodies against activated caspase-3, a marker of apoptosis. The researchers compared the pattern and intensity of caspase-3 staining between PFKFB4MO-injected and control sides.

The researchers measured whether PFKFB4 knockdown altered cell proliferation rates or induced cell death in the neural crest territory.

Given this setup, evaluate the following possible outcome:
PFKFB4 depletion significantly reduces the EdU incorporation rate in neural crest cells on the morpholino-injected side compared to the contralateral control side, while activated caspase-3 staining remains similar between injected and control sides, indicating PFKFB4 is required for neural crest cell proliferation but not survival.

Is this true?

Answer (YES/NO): NO